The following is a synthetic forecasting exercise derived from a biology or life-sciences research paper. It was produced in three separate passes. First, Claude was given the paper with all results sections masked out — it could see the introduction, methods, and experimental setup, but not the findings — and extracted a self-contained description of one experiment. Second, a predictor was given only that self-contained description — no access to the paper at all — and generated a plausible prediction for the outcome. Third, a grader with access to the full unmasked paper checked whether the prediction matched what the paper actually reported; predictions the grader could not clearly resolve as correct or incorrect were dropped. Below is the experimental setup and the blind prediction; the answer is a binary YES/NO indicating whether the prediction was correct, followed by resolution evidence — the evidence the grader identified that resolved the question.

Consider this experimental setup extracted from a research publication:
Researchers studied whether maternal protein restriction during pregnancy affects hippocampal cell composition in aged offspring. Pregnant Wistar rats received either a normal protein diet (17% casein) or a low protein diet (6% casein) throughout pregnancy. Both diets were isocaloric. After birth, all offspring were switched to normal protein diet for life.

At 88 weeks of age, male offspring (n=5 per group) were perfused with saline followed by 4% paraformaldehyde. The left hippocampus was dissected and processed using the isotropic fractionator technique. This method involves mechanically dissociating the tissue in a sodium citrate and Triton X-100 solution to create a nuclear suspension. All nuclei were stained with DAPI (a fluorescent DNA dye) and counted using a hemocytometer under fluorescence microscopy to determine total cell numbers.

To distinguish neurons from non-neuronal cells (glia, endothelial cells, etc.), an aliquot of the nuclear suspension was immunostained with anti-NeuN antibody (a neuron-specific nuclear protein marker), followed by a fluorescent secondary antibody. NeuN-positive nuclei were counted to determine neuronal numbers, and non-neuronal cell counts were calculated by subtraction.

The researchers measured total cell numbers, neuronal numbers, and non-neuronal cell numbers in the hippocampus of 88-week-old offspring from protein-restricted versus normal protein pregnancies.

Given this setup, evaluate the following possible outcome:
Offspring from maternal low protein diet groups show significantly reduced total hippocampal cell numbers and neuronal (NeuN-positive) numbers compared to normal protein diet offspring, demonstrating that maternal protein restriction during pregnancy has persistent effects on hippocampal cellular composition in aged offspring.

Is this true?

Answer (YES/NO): NO